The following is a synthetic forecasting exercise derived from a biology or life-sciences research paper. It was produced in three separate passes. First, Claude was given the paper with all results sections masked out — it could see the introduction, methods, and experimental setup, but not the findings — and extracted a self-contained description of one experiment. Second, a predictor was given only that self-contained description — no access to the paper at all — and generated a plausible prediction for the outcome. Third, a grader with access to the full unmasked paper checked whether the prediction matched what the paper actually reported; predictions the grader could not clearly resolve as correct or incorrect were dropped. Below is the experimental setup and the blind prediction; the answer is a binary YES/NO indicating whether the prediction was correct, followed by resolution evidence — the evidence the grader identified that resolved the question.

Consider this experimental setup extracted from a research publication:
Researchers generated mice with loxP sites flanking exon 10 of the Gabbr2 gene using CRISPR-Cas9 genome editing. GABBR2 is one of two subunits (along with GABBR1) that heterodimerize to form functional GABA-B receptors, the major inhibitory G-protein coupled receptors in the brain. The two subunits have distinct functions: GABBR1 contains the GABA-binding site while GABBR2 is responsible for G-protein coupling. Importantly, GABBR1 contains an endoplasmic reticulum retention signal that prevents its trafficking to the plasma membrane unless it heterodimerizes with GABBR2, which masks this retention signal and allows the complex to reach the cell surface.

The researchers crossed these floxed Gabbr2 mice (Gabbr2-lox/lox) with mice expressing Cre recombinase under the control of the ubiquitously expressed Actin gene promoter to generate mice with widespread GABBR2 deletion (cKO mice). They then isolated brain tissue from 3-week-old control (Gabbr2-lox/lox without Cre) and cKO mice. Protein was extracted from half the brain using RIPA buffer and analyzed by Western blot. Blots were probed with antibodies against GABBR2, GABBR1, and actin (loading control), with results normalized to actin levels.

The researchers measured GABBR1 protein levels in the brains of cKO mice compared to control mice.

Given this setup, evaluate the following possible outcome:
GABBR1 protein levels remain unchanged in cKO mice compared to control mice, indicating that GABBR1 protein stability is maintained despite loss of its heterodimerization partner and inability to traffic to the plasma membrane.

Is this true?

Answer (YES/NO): YES